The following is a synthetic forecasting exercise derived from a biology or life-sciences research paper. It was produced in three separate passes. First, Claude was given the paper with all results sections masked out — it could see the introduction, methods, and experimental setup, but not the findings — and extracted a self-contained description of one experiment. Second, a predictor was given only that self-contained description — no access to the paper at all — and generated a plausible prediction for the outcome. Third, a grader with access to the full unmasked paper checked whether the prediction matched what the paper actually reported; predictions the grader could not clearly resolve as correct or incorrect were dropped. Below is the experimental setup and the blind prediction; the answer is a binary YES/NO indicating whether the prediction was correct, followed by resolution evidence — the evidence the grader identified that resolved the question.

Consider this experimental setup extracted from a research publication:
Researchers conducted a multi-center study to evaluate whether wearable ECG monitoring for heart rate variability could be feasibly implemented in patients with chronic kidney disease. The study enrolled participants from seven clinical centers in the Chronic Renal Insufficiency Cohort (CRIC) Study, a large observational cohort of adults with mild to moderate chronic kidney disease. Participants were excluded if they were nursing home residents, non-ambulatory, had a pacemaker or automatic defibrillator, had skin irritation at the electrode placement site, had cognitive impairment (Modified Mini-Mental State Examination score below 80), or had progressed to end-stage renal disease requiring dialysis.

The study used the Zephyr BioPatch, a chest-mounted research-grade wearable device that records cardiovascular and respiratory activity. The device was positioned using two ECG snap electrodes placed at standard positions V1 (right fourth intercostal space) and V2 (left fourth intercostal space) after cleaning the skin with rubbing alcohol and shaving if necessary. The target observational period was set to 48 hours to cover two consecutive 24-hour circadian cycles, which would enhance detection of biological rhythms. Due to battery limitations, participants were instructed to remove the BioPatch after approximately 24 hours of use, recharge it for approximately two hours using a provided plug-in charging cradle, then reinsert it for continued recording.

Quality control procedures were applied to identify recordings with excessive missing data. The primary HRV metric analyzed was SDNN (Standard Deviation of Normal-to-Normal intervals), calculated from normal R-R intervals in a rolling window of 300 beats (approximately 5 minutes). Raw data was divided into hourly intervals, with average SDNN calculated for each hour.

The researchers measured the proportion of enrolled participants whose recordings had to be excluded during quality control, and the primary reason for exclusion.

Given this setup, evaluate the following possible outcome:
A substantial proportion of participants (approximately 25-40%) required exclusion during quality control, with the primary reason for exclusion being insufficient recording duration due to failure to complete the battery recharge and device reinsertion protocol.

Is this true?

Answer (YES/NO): NO